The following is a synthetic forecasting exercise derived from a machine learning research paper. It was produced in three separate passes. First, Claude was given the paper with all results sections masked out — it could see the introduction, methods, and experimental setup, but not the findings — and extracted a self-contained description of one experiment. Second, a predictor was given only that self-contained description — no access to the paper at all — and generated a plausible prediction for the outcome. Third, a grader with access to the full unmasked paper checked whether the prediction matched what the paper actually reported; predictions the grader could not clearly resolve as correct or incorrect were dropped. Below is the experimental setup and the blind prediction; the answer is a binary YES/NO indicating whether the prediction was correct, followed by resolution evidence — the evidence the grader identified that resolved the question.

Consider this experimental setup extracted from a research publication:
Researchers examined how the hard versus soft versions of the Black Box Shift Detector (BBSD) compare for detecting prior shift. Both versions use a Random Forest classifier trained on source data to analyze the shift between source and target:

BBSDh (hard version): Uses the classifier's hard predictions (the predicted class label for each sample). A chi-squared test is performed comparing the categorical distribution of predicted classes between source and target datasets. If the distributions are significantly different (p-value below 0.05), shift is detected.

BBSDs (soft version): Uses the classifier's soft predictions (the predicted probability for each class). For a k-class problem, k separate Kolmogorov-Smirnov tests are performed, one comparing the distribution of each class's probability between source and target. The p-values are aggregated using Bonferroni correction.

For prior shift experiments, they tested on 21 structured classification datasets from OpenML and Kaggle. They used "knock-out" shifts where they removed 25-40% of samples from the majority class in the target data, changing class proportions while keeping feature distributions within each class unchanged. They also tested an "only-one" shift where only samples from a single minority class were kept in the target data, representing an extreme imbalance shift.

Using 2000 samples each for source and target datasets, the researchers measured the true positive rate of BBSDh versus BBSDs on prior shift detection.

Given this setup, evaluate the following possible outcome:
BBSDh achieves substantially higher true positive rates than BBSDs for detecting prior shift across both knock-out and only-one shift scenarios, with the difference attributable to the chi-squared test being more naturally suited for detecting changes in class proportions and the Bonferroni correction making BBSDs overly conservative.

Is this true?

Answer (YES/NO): NO